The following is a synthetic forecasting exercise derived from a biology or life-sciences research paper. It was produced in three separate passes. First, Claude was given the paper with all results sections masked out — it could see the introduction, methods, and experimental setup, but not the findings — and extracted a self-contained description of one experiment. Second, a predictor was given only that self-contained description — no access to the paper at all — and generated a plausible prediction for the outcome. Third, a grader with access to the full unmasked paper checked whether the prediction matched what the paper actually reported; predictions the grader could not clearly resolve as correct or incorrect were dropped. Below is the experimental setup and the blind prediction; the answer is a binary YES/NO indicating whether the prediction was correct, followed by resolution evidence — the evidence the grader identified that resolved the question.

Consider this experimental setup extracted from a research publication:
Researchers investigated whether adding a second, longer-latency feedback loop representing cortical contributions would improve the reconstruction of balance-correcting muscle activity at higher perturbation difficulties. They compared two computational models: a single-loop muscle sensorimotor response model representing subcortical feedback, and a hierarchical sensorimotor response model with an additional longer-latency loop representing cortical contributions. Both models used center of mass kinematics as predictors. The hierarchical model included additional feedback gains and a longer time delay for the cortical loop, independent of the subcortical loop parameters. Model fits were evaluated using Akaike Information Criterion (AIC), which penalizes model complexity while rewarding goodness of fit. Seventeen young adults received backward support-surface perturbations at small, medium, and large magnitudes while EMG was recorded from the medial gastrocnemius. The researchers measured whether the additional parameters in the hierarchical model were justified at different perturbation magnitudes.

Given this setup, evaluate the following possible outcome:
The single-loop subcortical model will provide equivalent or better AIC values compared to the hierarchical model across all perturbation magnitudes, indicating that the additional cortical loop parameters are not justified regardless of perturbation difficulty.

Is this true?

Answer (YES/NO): NO